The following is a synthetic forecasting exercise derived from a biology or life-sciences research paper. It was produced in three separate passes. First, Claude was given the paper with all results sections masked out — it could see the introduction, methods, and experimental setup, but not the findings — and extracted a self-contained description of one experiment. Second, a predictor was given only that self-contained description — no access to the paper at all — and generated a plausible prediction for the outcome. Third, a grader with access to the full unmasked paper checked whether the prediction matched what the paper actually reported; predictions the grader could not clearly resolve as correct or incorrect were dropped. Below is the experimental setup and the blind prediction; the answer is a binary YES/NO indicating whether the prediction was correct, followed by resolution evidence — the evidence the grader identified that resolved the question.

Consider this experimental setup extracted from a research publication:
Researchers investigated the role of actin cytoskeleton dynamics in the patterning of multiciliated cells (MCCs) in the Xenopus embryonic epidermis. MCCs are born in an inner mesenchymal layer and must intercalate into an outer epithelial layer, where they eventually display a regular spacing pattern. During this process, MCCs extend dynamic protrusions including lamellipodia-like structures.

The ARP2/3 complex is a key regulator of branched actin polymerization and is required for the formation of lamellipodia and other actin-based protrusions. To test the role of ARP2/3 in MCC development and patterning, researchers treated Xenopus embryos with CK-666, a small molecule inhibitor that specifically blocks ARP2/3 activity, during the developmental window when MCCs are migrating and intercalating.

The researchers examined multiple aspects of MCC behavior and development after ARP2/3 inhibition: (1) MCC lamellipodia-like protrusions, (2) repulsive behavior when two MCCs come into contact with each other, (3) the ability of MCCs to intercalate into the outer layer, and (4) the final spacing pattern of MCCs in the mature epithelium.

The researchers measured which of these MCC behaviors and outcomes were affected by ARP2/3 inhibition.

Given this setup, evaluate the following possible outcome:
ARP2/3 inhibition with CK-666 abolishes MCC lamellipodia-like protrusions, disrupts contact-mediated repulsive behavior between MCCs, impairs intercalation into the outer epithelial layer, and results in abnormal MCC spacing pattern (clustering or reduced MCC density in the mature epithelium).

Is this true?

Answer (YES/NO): NO